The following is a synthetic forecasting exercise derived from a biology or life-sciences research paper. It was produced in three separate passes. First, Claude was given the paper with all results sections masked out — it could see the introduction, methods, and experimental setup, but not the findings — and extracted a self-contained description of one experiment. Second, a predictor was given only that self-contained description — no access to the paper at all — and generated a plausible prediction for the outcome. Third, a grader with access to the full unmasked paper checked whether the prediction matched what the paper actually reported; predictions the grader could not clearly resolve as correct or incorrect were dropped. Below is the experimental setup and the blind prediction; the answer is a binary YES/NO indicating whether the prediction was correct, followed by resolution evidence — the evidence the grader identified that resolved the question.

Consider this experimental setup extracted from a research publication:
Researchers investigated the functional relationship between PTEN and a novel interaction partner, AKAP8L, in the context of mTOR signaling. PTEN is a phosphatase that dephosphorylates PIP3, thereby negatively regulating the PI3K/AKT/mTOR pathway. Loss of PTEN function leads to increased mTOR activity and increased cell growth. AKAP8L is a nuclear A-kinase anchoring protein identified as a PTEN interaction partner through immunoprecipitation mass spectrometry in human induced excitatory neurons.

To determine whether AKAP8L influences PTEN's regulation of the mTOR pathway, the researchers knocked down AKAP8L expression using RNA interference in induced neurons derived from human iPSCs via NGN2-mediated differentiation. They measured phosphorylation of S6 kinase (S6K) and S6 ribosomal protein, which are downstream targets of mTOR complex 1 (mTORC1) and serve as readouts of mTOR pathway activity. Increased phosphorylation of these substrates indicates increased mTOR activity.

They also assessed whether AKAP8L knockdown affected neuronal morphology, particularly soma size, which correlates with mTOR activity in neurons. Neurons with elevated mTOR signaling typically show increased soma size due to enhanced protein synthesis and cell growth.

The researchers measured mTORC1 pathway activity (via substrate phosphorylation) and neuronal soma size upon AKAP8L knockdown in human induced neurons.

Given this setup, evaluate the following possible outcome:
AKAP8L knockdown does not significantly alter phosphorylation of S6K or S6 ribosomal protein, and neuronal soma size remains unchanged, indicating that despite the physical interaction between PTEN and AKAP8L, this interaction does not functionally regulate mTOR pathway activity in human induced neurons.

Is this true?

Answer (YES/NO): NO